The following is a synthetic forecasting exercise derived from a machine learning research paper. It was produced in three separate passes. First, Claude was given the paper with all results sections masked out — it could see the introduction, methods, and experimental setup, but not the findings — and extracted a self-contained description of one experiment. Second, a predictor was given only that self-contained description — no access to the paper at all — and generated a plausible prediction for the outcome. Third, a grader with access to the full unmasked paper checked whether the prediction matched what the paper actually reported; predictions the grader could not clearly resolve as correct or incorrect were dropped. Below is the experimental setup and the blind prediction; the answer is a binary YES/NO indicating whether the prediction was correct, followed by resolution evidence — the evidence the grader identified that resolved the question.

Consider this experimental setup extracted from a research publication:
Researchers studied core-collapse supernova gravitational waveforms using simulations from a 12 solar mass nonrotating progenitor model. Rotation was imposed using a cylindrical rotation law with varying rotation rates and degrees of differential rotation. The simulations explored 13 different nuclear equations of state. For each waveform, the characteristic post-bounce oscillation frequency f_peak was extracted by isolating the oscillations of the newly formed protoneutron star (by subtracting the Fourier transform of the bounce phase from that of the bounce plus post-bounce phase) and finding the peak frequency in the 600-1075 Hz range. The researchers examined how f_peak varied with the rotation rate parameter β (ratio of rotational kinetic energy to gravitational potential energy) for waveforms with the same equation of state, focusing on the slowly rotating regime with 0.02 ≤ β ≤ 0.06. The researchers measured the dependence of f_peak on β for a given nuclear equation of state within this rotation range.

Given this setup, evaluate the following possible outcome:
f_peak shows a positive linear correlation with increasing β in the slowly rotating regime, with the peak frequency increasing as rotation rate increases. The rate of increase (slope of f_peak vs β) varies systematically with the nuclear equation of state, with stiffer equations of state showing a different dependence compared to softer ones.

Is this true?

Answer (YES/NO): NO